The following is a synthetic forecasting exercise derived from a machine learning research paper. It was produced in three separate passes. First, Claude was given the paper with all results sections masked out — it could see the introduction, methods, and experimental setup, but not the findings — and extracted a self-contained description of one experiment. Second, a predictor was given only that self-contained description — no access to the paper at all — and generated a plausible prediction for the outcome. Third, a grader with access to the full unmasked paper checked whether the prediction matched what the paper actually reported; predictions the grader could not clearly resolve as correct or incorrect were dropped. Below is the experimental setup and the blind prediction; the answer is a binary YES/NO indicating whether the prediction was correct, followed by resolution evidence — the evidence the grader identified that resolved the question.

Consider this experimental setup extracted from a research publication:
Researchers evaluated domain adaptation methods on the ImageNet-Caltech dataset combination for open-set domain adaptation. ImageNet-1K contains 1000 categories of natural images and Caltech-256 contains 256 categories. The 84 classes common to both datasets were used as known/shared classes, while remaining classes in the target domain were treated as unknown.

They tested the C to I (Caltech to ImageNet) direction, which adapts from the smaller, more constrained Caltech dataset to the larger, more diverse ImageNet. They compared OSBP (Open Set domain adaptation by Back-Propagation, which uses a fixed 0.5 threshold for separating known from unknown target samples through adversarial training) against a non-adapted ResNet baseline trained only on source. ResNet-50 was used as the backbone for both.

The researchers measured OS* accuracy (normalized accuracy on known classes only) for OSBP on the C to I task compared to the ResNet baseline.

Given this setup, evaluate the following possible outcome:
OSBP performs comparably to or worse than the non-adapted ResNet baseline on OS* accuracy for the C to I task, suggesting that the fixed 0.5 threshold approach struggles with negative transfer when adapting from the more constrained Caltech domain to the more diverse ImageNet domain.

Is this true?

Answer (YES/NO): YES